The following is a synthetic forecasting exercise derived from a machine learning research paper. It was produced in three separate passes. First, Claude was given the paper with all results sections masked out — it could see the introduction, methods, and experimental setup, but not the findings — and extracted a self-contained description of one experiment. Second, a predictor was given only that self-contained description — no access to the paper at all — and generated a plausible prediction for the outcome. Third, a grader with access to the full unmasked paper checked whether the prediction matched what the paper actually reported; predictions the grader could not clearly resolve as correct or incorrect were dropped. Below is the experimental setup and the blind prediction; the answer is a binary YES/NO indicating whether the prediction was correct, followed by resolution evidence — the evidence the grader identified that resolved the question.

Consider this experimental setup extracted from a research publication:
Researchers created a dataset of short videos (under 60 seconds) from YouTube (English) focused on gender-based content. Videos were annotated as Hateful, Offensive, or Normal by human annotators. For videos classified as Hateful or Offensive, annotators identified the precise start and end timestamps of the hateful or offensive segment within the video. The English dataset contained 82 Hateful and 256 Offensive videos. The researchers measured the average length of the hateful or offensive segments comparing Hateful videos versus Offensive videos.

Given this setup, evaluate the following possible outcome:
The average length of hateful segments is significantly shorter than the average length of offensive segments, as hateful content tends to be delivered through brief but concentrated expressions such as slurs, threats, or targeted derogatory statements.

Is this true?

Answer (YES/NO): NO